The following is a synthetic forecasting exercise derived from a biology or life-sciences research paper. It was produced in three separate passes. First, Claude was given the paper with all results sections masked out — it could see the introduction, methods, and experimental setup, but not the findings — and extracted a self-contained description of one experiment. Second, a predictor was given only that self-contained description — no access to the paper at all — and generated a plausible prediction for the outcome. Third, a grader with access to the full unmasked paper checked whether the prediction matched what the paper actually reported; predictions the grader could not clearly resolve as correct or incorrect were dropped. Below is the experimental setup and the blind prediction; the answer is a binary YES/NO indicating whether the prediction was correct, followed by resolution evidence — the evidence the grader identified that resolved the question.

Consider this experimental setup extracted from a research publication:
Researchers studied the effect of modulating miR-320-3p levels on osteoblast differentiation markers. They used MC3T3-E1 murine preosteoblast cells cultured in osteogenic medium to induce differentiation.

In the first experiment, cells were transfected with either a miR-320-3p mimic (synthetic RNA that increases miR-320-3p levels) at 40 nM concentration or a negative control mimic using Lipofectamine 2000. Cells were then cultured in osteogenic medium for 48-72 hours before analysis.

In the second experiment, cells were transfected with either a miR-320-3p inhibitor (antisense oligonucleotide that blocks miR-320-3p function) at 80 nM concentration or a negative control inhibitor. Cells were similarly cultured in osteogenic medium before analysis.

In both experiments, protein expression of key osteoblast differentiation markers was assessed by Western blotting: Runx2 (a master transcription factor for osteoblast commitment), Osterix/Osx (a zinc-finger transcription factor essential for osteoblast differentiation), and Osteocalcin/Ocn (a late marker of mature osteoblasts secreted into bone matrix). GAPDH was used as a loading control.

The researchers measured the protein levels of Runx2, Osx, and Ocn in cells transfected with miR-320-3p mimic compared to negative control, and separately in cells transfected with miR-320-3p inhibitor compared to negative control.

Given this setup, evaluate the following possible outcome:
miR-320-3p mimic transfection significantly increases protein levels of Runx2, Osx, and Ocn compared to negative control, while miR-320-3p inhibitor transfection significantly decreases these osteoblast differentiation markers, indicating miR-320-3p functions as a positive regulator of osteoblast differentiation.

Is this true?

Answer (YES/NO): NO